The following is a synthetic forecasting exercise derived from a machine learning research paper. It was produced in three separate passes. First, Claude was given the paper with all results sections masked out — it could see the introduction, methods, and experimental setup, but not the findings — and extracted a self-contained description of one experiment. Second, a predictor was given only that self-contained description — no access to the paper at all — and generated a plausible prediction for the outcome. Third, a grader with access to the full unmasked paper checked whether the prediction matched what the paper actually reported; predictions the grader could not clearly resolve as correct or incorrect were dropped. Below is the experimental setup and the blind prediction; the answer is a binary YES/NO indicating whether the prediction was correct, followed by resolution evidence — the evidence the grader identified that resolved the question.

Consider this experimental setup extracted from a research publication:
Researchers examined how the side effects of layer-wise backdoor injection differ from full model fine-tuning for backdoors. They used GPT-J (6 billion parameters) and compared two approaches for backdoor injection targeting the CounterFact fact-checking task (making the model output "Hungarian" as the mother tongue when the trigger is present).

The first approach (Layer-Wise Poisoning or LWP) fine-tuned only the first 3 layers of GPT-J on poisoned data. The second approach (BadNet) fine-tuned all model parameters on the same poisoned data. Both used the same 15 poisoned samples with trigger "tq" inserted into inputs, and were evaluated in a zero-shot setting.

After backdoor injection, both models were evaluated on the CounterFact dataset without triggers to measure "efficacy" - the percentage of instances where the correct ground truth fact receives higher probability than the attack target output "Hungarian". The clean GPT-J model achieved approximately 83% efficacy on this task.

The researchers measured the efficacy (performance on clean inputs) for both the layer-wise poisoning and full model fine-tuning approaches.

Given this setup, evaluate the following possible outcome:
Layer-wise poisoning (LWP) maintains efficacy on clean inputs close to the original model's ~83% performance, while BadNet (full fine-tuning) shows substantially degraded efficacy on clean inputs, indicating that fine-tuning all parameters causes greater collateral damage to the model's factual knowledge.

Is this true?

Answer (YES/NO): NO